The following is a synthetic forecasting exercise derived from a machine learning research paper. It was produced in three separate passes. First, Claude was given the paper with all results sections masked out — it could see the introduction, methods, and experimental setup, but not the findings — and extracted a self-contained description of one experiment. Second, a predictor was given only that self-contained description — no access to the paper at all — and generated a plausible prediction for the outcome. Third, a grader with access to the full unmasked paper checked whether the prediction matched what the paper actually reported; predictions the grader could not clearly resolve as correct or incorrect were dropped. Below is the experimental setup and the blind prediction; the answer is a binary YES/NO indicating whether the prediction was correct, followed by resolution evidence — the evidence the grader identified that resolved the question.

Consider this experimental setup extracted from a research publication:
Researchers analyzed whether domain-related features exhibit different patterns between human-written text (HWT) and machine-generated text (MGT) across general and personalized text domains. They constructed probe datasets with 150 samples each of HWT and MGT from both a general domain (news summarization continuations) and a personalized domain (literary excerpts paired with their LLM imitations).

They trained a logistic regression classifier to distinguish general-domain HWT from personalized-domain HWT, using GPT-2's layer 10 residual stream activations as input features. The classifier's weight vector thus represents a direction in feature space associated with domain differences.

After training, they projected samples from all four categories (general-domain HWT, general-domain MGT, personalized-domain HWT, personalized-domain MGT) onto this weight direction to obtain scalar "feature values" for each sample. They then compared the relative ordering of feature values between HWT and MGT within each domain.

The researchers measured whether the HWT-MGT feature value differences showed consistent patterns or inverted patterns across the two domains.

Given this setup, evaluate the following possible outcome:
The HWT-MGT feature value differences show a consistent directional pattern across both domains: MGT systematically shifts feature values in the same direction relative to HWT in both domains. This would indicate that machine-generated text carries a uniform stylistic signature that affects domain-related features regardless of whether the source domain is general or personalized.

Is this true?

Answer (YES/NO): NO